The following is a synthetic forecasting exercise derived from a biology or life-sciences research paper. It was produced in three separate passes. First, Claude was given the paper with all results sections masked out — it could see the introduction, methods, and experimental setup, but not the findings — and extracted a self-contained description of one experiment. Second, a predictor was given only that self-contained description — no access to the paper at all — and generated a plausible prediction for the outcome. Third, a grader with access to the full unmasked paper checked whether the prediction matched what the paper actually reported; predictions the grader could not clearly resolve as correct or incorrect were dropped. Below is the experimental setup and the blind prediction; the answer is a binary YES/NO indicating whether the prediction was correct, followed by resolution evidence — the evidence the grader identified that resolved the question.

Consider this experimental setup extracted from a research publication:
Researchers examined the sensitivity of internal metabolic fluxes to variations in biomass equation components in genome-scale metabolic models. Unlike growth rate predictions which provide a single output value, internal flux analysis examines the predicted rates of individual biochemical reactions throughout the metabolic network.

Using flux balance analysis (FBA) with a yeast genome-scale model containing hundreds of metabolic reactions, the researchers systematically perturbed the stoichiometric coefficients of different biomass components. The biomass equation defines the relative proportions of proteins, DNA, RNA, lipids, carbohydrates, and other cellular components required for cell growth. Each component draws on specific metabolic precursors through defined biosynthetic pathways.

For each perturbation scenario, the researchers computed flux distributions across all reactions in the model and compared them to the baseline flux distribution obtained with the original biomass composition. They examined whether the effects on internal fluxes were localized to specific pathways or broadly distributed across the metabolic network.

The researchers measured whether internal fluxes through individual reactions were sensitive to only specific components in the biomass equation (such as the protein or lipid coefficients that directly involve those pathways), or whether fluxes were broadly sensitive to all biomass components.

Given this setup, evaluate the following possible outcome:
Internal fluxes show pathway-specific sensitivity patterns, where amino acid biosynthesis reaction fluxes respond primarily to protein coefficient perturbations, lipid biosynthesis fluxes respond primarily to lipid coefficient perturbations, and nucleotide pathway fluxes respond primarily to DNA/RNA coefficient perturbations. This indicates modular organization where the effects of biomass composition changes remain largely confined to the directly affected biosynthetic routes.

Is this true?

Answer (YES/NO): NO